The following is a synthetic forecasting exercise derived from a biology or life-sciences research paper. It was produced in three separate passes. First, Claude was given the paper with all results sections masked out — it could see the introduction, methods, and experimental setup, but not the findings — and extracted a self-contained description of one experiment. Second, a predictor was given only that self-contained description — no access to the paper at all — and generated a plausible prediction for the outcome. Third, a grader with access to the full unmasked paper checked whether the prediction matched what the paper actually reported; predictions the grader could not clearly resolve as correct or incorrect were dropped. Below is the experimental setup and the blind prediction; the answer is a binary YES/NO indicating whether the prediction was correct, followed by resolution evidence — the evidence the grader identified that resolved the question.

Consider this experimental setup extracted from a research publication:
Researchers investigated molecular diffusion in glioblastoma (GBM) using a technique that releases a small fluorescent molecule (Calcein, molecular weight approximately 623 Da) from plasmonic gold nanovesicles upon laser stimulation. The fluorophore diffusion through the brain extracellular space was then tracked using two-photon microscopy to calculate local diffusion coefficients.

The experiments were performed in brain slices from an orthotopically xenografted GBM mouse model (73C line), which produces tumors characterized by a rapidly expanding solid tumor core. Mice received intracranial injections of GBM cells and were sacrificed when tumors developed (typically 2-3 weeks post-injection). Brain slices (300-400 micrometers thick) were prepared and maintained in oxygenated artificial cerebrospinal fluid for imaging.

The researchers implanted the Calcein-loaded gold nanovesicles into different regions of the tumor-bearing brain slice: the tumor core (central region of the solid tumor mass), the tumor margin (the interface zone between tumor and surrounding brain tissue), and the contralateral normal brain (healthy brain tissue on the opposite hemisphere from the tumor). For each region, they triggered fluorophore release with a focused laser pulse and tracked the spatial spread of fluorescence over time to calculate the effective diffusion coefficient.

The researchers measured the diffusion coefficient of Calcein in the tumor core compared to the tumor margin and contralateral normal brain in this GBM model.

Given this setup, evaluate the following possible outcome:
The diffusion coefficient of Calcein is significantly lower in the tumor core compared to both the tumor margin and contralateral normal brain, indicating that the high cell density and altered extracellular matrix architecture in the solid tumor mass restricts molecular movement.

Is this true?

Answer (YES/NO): NO